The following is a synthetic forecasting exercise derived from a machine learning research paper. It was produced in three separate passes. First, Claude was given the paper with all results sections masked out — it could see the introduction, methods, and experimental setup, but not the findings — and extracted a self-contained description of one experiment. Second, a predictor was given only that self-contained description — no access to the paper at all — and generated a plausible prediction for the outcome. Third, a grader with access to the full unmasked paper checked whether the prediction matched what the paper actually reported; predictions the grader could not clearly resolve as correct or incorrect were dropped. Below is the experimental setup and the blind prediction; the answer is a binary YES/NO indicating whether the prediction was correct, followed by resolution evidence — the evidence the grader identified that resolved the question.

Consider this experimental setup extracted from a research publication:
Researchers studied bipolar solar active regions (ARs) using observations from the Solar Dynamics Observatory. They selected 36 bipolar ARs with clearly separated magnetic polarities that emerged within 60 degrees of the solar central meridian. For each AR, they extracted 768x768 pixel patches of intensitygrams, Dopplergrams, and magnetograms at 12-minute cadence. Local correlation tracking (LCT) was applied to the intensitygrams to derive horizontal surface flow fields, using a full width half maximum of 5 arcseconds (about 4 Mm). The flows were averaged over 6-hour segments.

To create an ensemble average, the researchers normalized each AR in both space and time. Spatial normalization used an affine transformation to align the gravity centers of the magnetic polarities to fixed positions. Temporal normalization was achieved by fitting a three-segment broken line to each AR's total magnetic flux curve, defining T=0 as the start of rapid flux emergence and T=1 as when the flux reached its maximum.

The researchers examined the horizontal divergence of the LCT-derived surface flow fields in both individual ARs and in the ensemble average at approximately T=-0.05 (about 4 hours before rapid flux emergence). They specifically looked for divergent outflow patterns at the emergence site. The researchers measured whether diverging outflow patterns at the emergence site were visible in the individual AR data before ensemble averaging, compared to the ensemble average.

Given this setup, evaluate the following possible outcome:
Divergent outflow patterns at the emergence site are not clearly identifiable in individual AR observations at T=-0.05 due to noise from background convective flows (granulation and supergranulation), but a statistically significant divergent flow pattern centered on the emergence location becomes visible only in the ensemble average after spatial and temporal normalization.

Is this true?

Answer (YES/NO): YES